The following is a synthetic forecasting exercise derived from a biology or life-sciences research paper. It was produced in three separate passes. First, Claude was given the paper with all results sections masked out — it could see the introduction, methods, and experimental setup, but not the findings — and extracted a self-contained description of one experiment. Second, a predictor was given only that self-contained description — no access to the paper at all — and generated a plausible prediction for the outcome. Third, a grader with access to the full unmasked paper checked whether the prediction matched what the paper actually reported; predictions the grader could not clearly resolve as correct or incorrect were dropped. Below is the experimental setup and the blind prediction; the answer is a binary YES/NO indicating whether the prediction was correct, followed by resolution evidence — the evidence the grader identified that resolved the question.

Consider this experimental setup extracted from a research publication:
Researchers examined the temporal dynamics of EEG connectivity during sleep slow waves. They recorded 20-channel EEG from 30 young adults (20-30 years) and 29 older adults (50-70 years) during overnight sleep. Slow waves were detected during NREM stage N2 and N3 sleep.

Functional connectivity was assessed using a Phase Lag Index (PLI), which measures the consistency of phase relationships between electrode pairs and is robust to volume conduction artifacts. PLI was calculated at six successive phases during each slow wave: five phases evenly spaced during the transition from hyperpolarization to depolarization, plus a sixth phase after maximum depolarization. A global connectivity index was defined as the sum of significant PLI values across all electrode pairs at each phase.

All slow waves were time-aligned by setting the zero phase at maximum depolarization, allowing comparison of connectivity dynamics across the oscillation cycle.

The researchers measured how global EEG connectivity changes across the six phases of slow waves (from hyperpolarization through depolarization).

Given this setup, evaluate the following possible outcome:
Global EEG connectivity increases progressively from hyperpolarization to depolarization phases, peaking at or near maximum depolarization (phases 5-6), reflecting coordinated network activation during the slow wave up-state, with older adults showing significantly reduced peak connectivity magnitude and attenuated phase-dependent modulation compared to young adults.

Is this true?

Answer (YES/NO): NO